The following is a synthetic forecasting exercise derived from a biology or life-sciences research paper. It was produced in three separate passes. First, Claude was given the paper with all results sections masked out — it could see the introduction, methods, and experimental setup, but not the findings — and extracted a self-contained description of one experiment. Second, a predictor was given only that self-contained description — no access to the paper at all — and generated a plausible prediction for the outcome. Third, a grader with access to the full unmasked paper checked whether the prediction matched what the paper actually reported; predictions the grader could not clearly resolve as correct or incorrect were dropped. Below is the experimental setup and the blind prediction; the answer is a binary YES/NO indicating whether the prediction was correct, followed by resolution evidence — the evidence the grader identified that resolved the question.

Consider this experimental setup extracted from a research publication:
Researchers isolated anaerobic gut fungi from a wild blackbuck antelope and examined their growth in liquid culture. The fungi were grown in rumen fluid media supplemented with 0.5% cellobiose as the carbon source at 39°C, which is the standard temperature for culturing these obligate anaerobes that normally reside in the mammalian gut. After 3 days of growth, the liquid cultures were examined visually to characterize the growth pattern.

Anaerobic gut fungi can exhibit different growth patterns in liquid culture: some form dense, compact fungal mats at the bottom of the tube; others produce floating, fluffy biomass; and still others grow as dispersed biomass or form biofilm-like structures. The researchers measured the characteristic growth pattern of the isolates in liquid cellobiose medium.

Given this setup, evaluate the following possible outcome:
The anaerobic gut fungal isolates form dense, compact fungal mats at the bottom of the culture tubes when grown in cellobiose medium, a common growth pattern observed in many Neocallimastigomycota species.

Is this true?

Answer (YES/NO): NO